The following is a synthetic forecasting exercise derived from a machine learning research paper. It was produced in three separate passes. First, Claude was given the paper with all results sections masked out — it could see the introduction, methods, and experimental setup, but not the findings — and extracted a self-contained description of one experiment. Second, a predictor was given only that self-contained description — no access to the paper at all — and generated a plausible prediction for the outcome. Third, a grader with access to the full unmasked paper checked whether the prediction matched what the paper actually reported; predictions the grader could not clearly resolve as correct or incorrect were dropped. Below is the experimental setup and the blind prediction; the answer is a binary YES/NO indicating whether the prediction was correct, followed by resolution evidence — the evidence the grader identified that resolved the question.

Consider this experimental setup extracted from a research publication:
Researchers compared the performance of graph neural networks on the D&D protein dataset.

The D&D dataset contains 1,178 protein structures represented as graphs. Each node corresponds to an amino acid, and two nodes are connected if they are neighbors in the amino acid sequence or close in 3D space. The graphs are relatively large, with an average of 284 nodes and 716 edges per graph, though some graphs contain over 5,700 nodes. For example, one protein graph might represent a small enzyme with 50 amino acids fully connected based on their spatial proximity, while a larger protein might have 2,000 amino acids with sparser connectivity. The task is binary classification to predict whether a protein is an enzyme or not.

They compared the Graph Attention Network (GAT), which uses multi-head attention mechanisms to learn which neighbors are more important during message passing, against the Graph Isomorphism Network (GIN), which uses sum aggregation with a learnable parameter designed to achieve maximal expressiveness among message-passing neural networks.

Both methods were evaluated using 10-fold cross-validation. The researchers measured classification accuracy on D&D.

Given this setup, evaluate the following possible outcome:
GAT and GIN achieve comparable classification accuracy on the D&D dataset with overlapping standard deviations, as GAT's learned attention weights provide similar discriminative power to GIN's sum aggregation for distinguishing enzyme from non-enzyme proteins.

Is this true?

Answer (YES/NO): NO